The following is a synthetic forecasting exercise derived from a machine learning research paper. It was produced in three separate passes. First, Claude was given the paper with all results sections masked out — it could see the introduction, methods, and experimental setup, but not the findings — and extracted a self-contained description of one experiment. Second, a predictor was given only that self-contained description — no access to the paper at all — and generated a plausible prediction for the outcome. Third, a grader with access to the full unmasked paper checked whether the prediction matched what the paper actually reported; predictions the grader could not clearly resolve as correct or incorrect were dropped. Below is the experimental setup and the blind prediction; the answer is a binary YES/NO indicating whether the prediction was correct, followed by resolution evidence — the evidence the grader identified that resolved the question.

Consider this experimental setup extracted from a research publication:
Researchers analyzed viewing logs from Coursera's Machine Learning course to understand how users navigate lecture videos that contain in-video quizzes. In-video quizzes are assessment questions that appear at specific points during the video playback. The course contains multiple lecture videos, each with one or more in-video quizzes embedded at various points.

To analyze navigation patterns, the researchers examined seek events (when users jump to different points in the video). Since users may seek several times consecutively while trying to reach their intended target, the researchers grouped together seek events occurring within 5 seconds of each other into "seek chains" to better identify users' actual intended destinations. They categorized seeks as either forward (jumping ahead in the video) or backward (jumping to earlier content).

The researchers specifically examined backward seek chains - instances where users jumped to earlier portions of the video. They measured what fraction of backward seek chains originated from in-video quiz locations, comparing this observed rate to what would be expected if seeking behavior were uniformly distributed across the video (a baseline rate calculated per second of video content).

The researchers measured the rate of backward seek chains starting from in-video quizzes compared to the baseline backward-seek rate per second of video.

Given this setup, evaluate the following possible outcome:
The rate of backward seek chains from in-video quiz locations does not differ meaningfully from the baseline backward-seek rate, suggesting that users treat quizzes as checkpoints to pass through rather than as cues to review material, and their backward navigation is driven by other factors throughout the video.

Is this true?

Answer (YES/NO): NO